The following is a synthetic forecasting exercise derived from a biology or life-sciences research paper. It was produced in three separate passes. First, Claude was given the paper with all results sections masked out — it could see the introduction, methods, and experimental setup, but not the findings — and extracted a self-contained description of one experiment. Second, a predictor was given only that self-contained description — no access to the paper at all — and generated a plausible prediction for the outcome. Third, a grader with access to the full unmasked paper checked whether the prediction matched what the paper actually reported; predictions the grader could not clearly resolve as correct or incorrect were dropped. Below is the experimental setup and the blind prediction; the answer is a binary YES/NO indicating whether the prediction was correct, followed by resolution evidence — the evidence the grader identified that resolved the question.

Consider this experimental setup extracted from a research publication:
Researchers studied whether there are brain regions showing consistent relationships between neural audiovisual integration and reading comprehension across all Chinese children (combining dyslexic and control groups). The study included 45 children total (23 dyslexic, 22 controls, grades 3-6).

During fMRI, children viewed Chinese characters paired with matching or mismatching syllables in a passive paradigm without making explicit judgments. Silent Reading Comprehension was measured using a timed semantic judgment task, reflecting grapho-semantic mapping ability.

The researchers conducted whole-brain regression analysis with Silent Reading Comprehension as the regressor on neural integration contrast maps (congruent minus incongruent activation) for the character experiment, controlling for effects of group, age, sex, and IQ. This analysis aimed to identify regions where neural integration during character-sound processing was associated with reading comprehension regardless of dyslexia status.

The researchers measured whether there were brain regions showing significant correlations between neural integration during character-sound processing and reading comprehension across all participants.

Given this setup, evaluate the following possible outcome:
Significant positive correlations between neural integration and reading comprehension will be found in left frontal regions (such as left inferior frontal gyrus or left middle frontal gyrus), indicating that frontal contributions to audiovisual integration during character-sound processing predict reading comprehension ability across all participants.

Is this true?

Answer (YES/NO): NO